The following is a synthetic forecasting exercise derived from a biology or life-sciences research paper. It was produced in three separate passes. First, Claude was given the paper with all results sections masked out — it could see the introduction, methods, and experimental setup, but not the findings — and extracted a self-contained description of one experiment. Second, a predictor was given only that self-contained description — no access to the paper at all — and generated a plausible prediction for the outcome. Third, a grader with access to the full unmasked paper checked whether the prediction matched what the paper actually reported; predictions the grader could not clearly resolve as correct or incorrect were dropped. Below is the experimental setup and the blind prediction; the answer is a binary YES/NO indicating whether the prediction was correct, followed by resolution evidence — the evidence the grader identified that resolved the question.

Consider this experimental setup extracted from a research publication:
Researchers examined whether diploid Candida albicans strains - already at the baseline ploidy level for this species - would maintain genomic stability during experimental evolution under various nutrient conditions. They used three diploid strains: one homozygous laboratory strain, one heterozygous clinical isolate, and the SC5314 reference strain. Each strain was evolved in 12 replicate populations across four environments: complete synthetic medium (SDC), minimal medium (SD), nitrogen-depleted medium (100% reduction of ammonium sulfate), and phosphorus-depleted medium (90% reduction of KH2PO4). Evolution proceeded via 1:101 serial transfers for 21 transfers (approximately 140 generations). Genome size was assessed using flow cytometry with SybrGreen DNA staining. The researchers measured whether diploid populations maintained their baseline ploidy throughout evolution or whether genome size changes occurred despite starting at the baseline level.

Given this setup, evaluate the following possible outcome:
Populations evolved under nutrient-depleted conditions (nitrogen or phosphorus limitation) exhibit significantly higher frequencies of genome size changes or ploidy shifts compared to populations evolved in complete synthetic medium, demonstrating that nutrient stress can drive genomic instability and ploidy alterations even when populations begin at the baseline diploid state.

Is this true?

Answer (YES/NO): NO